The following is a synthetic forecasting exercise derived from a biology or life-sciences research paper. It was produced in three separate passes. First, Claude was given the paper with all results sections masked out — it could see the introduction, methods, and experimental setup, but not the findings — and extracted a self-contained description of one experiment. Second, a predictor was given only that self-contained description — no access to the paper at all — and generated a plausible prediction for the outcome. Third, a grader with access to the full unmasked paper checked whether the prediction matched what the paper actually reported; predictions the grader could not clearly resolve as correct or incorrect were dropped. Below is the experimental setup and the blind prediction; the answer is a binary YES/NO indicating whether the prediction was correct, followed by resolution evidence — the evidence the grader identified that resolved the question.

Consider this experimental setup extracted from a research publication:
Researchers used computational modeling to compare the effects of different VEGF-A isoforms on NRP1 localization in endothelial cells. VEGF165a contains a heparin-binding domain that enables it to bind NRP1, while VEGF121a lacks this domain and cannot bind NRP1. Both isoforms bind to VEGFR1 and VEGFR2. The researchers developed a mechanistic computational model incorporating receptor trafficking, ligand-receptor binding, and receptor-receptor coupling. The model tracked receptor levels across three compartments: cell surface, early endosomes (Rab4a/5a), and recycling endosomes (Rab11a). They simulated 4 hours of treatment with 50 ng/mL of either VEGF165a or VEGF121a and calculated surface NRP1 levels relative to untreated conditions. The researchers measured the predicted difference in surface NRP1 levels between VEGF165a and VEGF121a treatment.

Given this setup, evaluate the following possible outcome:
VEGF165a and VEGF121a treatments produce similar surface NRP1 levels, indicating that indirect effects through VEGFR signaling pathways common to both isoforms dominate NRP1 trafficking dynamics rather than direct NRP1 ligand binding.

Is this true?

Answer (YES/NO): NO